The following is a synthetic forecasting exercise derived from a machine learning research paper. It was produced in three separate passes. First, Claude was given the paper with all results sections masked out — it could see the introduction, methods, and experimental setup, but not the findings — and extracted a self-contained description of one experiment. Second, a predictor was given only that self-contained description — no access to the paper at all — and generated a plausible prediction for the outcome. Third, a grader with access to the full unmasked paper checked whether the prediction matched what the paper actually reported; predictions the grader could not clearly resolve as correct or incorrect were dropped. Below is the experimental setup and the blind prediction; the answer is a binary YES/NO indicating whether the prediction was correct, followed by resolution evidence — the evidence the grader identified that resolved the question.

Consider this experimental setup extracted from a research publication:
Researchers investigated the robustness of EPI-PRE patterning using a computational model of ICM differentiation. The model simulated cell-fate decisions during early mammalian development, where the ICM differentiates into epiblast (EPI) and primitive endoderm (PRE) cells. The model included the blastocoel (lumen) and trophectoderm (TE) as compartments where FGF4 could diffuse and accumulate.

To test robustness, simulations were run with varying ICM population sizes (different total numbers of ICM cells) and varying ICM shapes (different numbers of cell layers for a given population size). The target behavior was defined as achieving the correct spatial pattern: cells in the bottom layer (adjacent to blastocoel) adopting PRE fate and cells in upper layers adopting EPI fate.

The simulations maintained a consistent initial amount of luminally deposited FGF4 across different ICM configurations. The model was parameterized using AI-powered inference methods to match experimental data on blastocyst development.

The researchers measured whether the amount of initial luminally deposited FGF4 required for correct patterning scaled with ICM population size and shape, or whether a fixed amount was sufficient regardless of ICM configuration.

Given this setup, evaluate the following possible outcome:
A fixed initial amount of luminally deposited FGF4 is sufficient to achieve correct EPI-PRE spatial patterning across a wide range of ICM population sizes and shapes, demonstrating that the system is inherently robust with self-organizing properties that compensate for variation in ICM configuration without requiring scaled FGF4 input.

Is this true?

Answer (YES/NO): YES